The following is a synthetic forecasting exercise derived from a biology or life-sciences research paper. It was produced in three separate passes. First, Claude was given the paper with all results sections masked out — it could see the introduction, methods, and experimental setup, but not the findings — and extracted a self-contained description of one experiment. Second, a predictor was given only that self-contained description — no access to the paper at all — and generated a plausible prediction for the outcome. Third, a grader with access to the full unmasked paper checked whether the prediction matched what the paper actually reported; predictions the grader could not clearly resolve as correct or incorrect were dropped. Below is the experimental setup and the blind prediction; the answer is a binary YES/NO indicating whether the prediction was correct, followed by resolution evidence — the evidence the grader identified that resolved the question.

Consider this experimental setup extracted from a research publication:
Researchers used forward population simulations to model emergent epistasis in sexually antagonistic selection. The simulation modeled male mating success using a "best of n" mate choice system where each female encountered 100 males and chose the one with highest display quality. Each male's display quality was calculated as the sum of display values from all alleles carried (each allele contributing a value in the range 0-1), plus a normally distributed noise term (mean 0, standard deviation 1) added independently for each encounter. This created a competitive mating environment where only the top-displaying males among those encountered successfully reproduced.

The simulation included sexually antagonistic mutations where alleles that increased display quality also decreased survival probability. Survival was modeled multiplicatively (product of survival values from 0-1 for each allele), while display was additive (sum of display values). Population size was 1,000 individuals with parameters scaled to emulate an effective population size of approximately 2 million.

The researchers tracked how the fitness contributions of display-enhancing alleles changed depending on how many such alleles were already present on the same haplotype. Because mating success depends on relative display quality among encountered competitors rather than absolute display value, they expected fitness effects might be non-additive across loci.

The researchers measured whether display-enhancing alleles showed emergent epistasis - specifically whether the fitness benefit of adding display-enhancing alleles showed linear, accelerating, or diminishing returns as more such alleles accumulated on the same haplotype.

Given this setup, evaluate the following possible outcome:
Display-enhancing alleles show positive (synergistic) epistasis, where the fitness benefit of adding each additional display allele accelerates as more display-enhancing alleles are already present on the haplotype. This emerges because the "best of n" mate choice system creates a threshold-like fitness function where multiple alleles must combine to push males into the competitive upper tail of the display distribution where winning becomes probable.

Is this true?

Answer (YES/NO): YES